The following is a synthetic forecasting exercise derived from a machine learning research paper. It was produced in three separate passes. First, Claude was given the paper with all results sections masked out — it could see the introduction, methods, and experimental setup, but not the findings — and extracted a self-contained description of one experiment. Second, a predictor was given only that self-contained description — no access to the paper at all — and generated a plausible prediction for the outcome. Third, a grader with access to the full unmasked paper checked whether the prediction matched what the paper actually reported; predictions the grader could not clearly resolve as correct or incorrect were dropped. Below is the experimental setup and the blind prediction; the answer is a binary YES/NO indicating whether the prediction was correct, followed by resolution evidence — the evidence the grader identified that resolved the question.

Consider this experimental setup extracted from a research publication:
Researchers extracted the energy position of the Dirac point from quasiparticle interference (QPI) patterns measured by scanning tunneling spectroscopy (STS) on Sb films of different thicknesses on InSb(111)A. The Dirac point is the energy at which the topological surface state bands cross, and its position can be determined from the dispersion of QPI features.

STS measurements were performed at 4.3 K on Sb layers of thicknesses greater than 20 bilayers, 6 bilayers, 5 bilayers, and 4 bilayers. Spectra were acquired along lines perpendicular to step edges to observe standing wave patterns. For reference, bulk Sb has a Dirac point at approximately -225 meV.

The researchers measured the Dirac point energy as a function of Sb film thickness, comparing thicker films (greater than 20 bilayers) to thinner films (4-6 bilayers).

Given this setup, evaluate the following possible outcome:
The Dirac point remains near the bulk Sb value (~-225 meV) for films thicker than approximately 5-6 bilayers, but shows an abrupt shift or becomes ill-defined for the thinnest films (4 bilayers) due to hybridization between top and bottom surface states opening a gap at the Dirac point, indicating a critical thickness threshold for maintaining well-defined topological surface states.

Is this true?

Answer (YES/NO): NO